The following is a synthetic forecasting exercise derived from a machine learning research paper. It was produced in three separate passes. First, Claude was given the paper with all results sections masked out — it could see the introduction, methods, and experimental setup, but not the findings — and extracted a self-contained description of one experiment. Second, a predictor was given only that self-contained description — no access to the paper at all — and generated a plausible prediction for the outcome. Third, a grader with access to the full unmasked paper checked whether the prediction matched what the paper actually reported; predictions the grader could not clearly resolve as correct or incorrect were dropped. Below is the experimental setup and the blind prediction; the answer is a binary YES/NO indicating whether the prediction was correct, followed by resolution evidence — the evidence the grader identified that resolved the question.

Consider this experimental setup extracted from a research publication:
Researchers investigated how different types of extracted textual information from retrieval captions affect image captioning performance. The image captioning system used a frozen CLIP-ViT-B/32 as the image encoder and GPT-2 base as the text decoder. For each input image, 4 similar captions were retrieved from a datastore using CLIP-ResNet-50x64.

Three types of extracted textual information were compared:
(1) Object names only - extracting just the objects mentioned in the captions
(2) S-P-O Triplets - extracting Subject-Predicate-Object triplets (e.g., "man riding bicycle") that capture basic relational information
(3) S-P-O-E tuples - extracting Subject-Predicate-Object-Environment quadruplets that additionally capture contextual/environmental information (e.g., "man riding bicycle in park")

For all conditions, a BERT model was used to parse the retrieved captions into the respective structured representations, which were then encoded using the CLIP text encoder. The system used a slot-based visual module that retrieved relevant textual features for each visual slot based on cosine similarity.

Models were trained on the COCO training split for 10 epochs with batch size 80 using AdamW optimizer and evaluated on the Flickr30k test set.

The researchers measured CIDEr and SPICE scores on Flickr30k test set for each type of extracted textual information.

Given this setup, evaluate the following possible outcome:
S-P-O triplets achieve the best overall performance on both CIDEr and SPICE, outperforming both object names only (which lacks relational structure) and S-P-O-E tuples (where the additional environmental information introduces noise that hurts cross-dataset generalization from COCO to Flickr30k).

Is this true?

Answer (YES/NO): NO